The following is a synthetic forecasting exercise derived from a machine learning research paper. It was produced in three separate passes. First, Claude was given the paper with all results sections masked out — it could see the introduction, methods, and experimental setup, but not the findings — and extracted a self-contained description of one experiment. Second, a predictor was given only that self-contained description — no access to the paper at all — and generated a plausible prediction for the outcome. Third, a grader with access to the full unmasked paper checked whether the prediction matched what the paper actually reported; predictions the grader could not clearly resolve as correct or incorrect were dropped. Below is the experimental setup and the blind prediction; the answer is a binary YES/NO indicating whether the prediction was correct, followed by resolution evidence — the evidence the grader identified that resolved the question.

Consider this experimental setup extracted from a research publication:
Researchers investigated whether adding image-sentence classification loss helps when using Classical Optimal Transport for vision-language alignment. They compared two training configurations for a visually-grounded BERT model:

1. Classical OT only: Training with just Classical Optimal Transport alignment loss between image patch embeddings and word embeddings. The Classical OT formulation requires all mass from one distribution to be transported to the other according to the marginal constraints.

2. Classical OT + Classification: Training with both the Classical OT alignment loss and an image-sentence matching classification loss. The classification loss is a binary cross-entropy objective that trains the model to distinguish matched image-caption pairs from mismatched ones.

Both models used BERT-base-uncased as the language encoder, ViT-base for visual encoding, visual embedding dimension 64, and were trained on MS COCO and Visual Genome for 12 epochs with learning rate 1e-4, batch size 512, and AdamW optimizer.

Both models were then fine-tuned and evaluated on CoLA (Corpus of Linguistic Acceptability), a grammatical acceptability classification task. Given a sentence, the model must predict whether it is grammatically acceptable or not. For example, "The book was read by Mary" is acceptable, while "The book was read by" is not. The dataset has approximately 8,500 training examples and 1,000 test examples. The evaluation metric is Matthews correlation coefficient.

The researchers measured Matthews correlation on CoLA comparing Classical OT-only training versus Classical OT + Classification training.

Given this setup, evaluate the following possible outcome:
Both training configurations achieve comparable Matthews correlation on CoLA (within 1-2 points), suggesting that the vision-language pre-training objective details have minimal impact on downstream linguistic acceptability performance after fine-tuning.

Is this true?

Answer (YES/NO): NO